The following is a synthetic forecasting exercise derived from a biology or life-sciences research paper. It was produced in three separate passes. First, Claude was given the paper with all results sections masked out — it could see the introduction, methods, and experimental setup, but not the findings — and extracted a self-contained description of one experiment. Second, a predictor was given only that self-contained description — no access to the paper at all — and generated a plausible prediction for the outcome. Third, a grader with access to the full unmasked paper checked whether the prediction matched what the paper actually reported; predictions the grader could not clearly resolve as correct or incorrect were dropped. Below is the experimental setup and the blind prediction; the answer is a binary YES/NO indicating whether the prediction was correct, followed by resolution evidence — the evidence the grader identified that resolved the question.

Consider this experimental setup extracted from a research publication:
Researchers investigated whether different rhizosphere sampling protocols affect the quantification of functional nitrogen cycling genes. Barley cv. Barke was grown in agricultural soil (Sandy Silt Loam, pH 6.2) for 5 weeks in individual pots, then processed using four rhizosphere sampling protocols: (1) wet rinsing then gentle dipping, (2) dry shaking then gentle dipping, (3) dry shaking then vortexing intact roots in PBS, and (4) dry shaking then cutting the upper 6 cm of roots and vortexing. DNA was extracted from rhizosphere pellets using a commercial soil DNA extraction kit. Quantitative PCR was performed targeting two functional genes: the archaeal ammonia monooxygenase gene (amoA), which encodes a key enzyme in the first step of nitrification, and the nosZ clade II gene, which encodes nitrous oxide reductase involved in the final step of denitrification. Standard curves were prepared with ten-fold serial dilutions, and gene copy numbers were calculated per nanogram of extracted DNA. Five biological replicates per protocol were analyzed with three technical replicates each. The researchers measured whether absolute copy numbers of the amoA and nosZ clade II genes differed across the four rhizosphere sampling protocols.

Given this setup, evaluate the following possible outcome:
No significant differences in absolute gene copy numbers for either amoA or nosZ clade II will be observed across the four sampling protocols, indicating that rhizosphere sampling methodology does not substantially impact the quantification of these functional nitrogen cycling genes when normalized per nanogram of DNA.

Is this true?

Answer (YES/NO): YES